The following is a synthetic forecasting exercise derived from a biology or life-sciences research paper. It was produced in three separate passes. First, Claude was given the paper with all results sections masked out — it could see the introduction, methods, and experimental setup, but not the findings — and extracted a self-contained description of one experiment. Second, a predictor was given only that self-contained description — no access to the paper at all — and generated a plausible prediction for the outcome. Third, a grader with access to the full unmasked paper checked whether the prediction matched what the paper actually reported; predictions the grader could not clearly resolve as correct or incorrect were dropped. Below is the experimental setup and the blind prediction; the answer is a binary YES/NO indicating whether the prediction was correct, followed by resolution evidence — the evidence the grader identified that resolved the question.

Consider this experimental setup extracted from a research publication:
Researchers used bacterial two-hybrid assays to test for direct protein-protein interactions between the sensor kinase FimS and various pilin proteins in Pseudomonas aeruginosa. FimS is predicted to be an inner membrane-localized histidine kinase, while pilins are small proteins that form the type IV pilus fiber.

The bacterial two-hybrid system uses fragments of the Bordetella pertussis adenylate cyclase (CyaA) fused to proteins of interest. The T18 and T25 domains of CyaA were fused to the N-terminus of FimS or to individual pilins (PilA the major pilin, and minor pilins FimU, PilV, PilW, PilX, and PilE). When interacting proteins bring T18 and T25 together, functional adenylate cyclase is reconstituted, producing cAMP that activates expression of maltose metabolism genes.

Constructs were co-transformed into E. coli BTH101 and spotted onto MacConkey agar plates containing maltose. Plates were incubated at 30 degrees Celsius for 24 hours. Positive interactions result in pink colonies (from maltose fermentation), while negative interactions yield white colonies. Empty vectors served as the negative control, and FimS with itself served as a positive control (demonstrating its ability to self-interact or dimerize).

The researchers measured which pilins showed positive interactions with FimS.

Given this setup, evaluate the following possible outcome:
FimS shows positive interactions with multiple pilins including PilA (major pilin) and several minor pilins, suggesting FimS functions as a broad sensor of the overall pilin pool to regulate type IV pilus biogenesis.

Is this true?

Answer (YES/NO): YES